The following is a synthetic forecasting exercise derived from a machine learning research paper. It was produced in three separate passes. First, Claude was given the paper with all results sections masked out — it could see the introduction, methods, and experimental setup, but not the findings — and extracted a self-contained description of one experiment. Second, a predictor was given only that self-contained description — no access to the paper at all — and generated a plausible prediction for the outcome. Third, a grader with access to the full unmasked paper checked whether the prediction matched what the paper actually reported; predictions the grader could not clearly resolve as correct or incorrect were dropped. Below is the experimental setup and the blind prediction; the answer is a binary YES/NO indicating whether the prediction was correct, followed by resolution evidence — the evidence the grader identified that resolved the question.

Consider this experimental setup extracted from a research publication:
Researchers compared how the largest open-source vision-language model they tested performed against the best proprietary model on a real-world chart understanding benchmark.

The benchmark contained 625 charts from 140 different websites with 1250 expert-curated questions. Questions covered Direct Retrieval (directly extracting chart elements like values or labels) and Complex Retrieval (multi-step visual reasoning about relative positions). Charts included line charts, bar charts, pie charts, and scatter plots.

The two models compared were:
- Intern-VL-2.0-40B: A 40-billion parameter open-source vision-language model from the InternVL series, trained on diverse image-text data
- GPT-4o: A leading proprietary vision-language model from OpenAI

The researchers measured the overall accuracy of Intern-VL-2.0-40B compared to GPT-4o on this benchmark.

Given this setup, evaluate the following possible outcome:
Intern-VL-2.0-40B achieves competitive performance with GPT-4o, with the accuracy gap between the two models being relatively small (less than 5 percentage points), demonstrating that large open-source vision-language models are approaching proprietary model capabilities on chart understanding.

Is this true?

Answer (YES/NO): YES